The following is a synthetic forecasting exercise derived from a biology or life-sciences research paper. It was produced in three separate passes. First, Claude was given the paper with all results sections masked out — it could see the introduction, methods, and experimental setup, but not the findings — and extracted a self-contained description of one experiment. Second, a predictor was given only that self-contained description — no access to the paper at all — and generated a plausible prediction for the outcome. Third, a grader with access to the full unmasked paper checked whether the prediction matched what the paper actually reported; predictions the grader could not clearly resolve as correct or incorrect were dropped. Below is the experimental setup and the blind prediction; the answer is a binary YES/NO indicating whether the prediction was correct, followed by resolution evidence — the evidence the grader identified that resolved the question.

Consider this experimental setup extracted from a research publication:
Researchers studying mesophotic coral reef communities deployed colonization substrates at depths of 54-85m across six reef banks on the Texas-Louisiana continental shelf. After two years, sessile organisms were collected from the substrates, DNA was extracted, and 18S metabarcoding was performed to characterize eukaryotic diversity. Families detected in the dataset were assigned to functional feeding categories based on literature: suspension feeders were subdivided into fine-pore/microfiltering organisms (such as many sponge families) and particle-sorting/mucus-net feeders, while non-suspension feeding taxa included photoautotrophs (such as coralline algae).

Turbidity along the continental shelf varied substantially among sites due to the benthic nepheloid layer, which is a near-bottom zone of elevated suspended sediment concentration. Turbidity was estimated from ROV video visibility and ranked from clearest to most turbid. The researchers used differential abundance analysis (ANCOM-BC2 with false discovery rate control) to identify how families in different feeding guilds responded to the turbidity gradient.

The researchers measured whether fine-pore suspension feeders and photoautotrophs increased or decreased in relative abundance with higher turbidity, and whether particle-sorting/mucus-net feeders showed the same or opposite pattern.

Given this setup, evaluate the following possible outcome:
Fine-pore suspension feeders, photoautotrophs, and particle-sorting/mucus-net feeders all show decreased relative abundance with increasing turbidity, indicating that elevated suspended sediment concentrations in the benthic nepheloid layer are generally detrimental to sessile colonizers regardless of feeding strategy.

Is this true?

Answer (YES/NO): NO